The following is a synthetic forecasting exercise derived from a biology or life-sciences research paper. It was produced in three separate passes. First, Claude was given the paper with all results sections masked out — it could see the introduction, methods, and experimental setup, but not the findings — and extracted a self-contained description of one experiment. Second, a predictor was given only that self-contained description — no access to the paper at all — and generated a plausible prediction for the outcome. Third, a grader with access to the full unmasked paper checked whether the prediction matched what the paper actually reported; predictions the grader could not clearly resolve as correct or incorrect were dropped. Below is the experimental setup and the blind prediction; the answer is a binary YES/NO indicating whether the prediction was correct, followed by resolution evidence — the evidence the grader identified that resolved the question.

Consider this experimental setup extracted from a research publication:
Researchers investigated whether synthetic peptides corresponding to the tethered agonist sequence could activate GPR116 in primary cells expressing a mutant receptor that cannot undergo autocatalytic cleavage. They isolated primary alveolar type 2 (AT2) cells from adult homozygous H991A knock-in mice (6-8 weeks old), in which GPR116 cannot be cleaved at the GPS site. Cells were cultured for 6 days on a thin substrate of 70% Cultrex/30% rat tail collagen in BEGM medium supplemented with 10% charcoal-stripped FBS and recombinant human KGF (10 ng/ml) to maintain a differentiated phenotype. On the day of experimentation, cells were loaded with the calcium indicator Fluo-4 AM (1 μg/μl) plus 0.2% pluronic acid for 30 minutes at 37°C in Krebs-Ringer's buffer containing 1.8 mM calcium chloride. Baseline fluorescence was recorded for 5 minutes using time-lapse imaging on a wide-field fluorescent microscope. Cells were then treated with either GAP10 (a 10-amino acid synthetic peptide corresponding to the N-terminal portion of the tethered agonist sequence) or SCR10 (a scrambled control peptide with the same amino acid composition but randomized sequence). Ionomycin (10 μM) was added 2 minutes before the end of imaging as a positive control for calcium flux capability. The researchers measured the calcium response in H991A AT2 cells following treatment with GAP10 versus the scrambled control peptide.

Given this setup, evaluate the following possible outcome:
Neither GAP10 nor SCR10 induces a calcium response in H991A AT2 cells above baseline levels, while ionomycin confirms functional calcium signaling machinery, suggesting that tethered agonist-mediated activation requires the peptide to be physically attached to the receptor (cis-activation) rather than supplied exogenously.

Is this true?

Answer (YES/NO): NO